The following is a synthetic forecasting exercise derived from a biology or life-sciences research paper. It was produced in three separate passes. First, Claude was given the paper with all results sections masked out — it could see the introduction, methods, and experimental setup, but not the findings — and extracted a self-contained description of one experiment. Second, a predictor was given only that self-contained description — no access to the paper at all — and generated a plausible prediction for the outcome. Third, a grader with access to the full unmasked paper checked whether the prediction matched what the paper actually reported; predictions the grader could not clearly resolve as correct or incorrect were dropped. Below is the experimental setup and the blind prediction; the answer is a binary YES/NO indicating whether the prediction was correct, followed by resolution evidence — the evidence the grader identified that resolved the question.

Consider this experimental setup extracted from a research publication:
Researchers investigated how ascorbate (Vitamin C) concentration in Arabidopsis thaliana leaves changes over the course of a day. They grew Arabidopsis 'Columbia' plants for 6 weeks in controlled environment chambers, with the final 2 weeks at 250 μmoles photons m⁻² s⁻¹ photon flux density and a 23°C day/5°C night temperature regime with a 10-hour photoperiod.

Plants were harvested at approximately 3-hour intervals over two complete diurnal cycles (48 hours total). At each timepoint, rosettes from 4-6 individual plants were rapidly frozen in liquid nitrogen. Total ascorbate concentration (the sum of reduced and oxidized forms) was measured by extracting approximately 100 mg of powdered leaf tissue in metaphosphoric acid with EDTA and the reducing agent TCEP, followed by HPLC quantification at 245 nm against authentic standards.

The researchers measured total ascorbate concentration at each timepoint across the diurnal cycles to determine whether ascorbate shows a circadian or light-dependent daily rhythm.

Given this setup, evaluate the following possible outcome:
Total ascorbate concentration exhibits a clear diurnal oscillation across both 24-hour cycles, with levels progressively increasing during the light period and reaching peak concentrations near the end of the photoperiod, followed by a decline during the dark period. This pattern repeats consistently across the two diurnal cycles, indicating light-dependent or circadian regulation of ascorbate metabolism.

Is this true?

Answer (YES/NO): NO